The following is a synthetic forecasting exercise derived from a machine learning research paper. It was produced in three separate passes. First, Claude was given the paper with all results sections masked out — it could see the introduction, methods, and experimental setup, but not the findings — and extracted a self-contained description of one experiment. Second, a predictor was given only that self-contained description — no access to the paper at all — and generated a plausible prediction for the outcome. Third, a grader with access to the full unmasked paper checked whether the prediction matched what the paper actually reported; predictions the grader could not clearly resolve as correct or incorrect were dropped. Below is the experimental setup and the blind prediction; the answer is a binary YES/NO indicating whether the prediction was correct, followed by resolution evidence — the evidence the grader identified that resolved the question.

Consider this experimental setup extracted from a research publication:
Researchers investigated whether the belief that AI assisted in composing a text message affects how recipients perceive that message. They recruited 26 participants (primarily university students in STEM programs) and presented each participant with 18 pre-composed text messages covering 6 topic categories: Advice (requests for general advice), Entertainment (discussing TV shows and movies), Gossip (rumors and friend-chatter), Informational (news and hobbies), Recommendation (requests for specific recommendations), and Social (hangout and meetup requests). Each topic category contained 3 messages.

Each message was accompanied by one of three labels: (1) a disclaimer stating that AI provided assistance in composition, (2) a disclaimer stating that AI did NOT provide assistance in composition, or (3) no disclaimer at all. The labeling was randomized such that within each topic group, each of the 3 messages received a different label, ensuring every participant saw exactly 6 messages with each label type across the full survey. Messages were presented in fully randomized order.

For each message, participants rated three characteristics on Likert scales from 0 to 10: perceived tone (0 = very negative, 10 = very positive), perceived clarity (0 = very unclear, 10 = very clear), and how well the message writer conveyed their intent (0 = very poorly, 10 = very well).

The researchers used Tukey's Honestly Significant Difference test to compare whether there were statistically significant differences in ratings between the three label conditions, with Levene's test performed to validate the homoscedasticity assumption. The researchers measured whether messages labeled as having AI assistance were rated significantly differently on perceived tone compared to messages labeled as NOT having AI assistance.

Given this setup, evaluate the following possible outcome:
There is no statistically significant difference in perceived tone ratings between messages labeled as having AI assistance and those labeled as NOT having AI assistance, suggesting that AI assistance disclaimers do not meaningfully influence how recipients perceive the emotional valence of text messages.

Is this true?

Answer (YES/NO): YES